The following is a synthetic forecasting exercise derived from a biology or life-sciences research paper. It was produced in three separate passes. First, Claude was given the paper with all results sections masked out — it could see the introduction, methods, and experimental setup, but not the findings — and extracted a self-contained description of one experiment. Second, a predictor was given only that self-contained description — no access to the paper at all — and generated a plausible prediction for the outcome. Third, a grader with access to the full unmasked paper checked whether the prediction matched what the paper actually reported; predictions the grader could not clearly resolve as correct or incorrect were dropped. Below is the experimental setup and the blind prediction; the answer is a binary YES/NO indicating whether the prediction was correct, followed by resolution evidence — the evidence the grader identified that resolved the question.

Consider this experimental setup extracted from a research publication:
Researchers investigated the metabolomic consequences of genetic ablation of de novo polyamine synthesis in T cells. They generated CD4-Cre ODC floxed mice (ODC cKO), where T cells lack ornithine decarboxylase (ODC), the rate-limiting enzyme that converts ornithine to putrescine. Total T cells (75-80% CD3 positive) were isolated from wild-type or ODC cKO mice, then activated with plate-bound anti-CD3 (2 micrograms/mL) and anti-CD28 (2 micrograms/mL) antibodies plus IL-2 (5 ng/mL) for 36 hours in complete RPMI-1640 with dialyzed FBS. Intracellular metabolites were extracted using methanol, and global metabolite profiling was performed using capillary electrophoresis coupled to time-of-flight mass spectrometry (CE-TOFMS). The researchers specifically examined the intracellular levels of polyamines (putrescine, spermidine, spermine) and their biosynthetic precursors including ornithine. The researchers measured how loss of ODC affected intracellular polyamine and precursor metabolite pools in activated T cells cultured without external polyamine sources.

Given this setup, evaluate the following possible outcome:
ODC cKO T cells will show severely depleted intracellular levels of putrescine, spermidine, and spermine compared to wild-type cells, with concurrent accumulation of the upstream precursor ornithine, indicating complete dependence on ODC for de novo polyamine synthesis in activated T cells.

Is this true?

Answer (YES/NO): YES